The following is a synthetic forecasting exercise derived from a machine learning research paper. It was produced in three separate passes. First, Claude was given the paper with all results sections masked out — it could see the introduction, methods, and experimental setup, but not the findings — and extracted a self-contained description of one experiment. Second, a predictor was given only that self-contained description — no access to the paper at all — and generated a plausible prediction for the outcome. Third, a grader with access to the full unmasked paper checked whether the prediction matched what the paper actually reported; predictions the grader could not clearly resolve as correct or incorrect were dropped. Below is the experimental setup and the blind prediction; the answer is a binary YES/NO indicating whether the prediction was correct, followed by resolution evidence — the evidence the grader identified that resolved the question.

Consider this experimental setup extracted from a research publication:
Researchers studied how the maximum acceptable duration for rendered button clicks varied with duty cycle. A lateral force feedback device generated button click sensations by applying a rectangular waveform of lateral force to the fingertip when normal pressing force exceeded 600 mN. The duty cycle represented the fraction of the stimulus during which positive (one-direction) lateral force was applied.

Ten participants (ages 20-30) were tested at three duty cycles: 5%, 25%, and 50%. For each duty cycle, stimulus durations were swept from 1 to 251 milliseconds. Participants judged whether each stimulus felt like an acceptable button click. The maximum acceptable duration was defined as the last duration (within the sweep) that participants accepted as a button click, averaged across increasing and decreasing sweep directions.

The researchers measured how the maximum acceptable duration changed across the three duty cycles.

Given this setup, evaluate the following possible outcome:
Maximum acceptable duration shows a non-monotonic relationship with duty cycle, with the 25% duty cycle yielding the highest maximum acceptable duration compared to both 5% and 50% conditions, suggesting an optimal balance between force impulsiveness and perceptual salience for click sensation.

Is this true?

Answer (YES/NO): NO